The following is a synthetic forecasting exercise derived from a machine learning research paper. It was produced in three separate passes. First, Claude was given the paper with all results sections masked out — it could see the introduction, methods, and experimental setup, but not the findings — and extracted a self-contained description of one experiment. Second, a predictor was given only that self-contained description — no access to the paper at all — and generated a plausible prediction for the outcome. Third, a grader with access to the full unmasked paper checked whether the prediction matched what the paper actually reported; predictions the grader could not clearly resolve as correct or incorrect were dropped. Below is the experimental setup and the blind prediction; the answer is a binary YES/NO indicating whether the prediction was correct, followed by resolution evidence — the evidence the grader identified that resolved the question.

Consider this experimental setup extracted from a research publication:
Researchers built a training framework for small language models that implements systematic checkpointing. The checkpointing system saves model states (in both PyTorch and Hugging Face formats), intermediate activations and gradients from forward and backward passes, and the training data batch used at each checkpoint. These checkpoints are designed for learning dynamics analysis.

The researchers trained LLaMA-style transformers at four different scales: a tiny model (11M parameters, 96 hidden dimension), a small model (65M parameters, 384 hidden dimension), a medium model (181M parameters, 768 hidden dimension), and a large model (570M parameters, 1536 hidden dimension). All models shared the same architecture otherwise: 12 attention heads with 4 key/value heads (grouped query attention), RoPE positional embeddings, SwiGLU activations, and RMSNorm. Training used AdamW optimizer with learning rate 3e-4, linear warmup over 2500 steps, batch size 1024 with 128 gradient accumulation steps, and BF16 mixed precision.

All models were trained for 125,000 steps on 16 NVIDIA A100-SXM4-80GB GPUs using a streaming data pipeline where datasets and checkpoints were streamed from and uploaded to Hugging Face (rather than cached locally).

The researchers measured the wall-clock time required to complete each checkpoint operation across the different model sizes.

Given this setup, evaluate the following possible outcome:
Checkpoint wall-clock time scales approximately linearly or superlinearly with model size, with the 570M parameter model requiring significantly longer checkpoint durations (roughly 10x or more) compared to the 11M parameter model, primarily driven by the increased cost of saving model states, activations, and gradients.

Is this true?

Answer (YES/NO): NO